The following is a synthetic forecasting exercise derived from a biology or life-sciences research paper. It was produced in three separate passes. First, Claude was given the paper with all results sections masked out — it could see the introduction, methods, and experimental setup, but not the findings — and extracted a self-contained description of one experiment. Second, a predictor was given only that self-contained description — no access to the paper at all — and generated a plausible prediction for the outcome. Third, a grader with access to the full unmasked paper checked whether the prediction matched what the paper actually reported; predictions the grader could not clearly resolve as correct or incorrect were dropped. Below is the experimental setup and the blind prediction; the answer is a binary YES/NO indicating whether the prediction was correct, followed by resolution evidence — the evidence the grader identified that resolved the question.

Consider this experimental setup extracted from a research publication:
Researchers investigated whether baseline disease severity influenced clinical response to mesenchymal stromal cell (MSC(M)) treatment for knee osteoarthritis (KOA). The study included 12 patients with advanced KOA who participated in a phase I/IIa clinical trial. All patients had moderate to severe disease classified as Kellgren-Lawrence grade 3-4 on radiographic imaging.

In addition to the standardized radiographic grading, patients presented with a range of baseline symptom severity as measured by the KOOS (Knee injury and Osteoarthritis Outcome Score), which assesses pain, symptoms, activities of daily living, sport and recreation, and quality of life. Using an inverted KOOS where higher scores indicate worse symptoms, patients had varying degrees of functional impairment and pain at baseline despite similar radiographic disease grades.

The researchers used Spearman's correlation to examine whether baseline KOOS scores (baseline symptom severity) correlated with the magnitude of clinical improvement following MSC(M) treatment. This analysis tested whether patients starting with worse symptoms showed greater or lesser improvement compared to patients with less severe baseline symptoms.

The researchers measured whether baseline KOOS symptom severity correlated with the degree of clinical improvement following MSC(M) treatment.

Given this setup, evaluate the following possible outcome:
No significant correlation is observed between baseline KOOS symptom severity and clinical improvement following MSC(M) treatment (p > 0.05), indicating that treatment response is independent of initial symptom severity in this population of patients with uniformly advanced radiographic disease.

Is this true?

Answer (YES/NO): NO